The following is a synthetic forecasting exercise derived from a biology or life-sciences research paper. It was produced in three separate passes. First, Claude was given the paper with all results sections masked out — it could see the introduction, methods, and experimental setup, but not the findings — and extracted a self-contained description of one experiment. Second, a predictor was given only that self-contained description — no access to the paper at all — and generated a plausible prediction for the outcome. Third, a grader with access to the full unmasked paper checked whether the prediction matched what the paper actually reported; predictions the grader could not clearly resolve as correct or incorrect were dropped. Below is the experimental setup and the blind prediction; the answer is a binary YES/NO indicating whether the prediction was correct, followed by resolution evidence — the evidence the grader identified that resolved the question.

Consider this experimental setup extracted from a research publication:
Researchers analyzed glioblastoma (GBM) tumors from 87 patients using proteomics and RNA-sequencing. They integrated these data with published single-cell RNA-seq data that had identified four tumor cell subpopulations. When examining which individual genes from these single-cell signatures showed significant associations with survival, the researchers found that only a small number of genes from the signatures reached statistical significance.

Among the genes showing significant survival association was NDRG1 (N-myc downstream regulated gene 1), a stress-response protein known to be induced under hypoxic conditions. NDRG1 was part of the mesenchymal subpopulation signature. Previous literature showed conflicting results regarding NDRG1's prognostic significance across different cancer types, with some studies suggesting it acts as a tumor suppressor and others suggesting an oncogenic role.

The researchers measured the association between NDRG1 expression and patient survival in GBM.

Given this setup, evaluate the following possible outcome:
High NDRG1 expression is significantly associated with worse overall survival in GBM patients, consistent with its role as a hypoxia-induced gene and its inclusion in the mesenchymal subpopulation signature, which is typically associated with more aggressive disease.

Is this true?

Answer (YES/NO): YES